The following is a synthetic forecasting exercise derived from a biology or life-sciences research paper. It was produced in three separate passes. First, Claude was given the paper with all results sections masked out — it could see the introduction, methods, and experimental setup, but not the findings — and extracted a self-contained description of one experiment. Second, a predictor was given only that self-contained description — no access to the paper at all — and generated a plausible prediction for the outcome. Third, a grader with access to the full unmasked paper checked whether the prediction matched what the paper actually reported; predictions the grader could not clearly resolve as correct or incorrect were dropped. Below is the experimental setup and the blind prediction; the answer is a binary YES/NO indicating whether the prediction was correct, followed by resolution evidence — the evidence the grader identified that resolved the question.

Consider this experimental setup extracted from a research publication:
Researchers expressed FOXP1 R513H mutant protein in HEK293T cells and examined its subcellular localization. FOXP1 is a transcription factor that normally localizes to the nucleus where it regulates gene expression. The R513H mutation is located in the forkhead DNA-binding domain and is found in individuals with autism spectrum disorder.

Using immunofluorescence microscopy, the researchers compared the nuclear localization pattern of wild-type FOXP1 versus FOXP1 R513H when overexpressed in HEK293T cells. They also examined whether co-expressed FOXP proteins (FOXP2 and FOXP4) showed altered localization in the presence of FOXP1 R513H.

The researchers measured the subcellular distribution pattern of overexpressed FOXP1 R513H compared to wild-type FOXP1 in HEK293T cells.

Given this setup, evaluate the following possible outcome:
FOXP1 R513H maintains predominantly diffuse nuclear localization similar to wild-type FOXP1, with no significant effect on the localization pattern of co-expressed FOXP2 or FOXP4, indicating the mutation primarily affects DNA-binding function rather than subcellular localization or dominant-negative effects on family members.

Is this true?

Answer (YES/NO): NO